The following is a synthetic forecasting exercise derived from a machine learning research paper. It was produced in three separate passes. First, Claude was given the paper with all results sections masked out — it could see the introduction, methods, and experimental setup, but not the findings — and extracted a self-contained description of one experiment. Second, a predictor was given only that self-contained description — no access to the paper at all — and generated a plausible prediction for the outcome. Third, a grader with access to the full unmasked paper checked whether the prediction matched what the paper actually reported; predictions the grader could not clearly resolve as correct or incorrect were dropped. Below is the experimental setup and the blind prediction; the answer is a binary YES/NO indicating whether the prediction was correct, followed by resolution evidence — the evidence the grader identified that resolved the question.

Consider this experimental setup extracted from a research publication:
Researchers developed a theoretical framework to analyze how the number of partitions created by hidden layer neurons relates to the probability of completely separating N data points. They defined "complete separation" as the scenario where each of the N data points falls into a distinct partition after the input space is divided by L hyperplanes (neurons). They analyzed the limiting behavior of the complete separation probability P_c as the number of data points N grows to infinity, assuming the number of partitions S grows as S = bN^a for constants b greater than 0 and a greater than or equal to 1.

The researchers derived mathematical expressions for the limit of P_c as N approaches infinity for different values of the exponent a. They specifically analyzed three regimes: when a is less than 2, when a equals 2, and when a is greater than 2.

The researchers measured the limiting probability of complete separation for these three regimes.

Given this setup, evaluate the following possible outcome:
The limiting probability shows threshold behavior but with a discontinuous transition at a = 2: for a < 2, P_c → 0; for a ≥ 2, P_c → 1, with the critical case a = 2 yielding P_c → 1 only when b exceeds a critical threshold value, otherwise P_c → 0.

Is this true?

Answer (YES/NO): NO